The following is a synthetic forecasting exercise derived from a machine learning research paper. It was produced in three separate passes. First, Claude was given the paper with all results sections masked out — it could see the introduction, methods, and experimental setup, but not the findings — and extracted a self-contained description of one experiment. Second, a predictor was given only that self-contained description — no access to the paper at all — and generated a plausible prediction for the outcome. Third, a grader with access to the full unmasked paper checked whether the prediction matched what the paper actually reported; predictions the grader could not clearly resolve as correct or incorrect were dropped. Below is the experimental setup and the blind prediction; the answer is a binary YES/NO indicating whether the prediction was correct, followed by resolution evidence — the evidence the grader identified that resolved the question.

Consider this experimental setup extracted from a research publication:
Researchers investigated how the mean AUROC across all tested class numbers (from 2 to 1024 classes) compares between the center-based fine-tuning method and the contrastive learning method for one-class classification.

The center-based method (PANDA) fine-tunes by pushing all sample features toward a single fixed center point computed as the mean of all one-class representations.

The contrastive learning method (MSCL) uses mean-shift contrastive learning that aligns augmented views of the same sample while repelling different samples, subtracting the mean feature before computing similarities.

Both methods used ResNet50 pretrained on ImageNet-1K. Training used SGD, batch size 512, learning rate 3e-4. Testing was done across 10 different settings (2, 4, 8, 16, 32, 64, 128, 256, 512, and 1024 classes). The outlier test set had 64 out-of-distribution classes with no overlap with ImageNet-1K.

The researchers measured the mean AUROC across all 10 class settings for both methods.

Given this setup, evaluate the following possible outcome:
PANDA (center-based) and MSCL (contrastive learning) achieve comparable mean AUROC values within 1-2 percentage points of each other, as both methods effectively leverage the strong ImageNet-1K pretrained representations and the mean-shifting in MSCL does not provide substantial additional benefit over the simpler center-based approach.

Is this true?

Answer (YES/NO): YES